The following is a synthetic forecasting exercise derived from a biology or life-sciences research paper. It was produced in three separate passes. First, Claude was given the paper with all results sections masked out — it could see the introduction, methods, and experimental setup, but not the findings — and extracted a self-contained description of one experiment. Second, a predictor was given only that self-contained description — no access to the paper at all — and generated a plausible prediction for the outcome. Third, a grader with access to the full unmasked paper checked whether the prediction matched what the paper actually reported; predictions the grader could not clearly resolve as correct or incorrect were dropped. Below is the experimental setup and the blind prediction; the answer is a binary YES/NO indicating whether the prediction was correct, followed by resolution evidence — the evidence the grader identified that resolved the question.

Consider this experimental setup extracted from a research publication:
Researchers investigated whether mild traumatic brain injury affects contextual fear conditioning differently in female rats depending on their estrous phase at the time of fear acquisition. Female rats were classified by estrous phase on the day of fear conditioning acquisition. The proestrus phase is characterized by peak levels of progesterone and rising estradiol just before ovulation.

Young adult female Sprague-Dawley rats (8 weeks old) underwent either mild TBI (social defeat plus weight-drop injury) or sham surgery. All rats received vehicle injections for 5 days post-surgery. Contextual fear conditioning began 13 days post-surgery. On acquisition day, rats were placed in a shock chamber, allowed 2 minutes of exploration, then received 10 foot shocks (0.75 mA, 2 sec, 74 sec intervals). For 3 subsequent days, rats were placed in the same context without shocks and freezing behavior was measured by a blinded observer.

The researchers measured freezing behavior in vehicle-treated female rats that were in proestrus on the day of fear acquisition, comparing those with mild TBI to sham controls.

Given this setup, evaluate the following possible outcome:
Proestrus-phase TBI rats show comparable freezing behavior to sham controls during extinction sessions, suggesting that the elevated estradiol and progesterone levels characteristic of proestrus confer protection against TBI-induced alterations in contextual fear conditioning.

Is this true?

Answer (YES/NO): NO